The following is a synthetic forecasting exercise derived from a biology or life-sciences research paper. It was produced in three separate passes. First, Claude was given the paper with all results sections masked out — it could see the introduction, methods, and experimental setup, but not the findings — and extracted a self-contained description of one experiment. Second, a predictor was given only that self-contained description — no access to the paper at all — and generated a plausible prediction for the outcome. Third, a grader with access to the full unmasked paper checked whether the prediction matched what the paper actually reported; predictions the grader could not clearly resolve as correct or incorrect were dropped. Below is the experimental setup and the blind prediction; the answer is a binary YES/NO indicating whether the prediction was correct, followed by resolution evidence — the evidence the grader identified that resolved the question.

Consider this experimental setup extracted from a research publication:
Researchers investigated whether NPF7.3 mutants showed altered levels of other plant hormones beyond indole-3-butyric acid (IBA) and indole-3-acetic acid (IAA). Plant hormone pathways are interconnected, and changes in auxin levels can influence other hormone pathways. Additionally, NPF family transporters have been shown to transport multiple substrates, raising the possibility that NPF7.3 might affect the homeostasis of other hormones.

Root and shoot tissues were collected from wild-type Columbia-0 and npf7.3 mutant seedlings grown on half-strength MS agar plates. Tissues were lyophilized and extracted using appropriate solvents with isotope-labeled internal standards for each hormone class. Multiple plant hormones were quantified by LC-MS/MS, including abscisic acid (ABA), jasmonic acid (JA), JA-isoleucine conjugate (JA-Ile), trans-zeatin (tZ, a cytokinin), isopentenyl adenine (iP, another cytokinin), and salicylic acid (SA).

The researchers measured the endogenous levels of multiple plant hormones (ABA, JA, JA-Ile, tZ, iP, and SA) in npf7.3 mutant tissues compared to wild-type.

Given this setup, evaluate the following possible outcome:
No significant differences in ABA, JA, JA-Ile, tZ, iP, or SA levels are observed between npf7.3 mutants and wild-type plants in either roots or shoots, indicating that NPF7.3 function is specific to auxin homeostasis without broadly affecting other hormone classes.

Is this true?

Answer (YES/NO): YES